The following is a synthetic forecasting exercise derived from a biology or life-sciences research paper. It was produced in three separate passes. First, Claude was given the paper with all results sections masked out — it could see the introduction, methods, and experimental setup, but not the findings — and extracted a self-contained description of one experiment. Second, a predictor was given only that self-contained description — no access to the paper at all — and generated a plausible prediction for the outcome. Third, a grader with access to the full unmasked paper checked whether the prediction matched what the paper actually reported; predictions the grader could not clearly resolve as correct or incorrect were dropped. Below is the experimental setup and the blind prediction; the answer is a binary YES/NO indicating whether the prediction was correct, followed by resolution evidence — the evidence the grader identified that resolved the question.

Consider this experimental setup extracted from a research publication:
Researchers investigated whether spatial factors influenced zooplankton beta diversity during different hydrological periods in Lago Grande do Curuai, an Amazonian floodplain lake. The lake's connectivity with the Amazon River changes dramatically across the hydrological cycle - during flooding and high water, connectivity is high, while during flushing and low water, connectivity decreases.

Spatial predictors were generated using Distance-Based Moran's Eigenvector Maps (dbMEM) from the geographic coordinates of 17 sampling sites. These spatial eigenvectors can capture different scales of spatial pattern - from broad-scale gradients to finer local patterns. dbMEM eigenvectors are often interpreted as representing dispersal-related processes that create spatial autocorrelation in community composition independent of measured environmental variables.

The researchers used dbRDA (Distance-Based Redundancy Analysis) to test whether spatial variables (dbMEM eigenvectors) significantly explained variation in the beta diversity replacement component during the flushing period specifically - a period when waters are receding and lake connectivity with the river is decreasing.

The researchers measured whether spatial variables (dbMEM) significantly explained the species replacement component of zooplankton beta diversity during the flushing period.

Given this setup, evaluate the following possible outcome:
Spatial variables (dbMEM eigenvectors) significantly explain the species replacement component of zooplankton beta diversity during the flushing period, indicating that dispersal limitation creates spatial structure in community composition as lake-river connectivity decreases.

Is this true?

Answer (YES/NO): YES